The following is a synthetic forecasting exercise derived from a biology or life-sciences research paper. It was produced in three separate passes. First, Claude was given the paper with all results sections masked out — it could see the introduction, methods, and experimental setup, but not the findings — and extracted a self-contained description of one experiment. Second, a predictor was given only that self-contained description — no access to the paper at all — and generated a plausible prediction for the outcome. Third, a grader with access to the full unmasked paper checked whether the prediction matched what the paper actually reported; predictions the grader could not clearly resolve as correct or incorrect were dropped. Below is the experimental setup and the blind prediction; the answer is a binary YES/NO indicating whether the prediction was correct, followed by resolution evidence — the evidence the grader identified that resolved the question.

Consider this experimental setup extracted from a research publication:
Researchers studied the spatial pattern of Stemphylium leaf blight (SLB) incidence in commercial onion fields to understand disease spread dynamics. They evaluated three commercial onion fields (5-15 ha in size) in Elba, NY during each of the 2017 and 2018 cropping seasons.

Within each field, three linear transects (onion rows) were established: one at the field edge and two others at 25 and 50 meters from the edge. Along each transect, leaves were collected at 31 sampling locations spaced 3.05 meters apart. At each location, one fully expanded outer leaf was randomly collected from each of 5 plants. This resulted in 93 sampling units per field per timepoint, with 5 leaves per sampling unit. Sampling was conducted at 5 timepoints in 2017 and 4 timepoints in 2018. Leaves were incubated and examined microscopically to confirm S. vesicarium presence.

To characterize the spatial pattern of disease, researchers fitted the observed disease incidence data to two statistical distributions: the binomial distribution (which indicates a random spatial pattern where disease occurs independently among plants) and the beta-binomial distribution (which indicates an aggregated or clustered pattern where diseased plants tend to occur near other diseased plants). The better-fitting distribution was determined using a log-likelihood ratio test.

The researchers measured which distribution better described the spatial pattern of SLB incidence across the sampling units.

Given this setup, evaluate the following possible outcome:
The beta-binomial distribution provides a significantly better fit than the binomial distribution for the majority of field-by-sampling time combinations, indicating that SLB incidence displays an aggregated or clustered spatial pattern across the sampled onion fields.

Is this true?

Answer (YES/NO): NO